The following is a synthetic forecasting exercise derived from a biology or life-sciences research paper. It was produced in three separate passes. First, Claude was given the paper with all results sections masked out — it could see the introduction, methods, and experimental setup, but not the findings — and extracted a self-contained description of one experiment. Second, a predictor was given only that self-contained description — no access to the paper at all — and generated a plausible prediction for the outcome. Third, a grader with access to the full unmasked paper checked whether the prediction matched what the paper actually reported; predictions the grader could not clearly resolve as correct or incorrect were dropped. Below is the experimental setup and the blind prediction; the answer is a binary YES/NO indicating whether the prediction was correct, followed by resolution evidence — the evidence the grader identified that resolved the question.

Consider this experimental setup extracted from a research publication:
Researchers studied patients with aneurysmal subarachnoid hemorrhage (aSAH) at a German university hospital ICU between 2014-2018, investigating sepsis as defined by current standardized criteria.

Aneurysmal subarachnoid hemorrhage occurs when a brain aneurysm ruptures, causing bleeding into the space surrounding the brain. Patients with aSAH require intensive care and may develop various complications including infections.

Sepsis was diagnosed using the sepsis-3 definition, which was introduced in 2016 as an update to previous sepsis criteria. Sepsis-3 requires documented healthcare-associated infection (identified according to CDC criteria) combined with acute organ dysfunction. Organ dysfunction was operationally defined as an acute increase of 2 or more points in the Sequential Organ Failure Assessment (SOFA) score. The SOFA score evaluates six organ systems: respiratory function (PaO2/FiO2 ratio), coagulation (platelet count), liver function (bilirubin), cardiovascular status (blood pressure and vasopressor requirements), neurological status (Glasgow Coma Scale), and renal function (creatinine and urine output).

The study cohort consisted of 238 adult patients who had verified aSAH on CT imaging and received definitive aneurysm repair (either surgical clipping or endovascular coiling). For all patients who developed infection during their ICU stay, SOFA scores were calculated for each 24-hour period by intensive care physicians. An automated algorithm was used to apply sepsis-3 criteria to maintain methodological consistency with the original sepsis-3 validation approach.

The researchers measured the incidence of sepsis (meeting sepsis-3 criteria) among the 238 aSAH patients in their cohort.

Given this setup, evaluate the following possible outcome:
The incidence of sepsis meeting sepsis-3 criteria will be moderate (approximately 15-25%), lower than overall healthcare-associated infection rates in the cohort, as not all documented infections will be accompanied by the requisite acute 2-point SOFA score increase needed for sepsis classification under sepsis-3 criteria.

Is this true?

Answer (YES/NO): YES